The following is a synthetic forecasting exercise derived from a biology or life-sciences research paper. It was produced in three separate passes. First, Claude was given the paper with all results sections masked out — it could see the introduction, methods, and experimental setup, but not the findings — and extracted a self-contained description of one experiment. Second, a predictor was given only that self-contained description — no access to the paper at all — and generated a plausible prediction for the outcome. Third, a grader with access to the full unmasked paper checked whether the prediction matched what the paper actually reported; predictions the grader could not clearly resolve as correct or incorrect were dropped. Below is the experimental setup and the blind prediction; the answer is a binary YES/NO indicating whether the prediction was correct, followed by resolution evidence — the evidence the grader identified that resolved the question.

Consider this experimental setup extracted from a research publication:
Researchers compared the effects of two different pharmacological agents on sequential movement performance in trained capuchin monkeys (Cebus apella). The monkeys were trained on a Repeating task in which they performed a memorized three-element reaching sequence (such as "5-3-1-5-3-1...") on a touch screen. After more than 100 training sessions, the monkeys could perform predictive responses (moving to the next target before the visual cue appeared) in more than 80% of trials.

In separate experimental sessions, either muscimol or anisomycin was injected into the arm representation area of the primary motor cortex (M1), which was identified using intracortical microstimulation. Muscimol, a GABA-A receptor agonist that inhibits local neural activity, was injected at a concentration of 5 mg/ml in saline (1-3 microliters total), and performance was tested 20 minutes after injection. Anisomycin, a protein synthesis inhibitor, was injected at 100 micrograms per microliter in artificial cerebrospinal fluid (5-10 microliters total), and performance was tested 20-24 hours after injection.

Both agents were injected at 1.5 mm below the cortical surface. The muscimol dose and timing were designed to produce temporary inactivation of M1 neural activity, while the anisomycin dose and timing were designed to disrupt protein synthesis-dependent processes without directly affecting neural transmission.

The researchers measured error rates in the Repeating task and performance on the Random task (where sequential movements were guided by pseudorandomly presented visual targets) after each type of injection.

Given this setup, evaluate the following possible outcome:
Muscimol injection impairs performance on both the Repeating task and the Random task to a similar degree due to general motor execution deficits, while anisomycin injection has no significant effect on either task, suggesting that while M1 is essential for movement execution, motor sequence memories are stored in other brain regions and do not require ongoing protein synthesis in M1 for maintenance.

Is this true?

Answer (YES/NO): NO